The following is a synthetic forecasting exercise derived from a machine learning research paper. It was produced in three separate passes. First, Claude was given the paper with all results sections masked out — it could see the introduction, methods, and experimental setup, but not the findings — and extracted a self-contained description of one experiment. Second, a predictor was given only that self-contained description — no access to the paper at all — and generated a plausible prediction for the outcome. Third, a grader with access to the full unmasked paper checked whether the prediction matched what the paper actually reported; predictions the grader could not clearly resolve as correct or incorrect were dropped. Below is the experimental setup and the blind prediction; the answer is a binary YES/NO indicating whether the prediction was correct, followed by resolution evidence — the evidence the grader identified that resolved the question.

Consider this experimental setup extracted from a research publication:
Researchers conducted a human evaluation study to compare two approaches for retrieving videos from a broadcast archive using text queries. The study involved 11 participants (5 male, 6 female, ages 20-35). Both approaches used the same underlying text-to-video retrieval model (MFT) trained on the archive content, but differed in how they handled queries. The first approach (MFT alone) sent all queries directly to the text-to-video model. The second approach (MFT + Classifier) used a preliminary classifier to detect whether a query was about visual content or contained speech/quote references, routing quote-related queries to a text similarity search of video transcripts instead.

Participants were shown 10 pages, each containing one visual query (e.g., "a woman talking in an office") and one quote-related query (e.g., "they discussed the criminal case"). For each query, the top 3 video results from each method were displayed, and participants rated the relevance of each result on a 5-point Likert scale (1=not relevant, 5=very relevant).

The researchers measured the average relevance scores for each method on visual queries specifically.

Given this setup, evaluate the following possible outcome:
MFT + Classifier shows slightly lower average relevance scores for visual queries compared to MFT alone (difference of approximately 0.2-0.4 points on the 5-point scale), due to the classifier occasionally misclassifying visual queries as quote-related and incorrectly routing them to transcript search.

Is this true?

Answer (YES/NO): NO